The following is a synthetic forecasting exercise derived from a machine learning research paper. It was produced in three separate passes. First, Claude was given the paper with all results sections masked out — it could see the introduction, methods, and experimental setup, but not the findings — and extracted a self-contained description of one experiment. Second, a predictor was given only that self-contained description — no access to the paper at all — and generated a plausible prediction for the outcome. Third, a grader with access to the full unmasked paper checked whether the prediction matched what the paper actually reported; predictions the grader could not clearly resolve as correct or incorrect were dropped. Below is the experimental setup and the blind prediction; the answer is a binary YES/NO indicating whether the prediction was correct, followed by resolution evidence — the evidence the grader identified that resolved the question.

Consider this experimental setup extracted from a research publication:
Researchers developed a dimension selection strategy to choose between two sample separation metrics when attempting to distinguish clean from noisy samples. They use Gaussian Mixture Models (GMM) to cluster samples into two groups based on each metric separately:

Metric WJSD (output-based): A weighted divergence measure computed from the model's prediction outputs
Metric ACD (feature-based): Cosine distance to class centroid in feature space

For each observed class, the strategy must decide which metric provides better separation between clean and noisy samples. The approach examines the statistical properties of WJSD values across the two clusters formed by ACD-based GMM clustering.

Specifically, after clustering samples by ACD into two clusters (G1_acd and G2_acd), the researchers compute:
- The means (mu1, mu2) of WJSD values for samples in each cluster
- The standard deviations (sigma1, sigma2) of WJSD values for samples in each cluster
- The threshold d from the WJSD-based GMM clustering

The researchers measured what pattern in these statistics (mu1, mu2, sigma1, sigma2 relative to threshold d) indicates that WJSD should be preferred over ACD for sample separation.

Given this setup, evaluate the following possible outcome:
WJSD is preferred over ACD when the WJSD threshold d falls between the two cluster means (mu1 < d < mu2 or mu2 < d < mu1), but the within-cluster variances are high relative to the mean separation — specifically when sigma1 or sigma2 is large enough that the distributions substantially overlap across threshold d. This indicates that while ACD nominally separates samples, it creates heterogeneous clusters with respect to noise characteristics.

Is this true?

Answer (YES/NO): NO